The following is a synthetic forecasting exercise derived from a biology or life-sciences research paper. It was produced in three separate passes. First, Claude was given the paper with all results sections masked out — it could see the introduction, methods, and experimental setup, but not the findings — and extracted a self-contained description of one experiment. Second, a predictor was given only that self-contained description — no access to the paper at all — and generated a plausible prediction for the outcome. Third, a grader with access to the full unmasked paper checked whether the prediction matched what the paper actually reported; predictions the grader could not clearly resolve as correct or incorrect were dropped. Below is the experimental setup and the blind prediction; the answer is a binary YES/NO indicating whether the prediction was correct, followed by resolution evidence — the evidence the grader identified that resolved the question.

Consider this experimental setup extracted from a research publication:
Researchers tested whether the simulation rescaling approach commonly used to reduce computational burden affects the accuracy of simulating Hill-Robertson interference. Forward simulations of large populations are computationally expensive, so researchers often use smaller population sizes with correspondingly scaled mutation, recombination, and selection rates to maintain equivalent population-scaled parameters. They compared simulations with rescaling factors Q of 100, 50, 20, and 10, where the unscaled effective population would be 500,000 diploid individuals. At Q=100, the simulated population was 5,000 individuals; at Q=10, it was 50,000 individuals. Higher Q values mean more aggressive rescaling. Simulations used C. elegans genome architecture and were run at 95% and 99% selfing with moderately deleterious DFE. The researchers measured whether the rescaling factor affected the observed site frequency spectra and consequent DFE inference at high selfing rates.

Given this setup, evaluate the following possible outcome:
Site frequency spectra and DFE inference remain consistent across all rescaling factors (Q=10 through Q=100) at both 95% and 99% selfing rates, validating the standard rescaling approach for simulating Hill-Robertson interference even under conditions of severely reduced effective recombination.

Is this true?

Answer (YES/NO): NO